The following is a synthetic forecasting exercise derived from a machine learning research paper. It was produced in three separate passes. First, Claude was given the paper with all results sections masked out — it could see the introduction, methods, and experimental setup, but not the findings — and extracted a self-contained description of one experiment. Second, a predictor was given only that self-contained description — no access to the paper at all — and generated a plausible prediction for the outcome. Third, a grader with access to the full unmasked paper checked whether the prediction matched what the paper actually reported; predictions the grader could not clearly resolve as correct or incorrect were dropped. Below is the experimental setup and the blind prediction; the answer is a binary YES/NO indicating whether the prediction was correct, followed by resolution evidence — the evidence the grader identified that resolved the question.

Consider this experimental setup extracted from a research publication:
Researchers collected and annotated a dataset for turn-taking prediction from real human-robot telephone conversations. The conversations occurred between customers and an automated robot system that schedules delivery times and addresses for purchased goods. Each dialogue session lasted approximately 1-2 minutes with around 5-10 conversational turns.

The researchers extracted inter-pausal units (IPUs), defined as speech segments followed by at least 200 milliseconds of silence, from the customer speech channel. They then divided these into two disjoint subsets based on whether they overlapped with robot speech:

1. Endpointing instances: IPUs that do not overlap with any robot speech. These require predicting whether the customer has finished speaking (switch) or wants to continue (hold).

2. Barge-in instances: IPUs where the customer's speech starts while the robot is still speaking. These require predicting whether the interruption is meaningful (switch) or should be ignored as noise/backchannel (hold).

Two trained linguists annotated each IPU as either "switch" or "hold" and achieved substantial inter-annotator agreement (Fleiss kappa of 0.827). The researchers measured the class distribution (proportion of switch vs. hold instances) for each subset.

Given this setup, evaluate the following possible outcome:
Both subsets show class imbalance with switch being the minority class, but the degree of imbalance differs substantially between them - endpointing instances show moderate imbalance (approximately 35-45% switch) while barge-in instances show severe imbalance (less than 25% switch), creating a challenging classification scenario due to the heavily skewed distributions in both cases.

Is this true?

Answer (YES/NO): NO